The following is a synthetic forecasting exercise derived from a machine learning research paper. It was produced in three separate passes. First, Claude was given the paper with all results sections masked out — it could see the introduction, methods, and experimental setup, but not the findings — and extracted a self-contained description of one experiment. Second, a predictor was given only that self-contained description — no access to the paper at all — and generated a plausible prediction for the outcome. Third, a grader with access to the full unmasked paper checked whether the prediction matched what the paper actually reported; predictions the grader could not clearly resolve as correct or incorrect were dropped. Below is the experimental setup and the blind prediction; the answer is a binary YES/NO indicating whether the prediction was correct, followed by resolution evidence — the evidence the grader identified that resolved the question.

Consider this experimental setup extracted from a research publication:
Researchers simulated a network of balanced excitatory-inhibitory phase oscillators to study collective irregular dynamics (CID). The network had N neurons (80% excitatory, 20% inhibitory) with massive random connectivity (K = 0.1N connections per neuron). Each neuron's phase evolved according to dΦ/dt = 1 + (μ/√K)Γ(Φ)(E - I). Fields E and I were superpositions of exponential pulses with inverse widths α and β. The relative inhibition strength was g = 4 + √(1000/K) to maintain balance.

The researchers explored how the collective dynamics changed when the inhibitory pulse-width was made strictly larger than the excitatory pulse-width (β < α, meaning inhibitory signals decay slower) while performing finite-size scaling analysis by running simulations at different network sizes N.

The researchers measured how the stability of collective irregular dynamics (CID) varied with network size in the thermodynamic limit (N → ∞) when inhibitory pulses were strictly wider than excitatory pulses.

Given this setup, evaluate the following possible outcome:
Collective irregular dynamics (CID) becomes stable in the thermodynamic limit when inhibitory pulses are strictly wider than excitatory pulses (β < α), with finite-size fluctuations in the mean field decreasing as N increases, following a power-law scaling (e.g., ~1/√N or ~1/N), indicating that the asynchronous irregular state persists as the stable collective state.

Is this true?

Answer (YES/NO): NO